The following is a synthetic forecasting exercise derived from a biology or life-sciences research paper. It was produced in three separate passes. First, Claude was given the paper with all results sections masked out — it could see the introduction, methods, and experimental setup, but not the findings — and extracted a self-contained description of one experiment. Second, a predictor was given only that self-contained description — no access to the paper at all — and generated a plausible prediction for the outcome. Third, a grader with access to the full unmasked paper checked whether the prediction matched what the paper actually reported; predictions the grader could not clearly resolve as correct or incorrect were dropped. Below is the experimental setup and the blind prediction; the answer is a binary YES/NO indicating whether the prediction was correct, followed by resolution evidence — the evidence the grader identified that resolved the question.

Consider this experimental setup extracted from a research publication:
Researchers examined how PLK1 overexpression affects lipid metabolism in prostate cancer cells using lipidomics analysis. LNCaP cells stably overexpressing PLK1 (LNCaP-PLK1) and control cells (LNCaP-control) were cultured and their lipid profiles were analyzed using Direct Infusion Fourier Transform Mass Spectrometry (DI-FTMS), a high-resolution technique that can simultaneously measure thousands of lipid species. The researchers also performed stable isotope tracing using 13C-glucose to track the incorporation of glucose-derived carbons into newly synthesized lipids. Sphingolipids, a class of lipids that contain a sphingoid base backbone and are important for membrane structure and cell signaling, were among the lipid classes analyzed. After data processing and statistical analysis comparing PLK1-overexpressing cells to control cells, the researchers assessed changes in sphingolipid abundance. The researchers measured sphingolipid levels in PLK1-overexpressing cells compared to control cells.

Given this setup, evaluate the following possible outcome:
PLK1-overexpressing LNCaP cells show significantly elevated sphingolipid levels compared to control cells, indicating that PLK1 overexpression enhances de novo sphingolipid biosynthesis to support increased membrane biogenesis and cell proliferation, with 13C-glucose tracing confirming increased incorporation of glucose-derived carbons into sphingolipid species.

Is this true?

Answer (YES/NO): NO